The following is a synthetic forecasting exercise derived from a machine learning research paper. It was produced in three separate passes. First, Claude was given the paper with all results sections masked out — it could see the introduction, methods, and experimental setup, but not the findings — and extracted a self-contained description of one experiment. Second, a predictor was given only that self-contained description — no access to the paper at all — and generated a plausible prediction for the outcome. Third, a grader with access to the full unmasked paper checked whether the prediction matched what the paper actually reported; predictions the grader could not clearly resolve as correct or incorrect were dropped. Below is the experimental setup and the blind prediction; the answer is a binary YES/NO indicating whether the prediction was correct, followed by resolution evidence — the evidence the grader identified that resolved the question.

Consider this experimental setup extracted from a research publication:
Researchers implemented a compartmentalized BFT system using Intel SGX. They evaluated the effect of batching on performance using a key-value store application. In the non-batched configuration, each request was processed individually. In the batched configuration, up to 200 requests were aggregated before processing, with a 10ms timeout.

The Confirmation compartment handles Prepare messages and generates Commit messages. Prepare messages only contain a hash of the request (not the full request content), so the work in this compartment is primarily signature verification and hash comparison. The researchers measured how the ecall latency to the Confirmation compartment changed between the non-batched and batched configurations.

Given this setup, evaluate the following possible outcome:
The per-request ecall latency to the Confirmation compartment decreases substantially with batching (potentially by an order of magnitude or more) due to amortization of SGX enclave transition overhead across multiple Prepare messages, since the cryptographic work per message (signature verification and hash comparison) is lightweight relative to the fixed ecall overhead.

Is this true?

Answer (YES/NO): YES